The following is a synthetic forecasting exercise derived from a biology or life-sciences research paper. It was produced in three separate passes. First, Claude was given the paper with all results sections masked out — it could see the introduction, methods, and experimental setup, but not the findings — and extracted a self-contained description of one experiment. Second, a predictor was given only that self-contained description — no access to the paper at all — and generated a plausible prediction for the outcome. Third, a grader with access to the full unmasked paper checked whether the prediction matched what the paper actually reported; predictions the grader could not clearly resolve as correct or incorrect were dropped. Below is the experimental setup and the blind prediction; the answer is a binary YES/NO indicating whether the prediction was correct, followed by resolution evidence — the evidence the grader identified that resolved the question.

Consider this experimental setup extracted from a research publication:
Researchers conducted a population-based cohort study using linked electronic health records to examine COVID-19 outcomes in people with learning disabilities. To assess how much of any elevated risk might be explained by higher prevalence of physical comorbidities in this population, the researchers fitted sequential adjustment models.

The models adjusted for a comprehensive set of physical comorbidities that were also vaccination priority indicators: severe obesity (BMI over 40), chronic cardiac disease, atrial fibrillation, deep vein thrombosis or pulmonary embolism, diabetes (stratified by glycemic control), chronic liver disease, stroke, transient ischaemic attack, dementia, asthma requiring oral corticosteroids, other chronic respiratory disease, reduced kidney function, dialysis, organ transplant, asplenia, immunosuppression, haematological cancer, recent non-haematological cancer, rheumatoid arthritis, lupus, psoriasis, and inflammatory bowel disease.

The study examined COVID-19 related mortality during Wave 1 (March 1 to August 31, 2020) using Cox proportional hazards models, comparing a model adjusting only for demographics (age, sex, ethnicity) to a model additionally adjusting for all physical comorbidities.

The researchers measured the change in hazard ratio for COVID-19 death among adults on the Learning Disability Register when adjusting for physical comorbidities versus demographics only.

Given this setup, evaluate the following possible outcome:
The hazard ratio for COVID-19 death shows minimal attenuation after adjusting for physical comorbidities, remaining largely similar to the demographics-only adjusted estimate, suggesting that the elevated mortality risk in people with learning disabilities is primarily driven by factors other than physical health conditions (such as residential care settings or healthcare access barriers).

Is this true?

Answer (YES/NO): NO